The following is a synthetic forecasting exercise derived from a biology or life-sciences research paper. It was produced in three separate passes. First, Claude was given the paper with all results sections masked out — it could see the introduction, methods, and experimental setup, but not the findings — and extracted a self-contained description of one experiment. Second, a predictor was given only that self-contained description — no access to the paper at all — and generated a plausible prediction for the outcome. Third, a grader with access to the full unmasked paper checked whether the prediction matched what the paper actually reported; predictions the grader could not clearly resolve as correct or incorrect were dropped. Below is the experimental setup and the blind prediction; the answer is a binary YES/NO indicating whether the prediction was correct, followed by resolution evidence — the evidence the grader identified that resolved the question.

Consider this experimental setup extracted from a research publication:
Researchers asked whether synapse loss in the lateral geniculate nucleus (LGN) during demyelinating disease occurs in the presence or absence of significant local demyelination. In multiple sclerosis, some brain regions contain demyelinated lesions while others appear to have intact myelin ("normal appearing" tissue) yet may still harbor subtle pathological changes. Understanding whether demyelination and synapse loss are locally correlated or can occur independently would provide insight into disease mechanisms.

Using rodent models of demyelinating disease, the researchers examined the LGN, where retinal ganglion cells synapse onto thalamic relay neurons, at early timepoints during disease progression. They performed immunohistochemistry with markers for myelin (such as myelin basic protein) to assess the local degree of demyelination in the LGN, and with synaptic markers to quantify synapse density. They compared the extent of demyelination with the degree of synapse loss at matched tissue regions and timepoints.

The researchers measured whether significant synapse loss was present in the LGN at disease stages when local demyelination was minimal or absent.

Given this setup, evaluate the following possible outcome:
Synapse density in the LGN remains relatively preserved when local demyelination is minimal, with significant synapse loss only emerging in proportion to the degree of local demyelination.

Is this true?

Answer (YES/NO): NO